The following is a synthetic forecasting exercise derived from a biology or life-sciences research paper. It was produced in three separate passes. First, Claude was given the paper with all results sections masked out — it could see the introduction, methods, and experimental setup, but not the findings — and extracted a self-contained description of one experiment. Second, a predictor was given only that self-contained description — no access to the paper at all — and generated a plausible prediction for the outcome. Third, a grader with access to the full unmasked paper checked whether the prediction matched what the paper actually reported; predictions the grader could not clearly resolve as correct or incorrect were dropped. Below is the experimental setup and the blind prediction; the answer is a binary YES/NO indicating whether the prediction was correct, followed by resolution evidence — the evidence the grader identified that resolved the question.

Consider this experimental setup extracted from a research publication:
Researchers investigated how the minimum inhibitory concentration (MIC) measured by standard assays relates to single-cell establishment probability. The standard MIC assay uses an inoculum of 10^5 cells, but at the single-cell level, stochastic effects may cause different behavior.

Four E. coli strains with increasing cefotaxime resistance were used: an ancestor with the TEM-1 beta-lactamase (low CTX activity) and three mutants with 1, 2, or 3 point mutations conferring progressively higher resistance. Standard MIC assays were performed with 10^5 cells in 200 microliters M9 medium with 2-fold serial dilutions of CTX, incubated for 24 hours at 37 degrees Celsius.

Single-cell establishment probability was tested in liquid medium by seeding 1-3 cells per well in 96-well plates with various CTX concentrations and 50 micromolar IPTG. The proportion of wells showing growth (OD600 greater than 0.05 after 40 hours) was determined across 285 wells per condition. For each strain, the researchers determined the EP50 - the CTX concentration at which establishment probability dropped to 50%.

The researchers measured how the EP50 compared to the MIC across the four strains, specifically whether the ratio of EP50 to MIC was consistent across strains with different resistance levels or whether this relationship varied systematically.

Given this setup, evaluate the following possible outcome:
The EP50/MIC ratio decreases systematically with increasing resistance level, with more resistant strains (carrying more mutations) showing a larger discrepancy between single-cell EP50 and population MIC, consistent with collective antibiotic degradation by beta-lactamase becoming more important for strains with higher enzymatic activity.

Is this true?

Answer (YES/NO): YES